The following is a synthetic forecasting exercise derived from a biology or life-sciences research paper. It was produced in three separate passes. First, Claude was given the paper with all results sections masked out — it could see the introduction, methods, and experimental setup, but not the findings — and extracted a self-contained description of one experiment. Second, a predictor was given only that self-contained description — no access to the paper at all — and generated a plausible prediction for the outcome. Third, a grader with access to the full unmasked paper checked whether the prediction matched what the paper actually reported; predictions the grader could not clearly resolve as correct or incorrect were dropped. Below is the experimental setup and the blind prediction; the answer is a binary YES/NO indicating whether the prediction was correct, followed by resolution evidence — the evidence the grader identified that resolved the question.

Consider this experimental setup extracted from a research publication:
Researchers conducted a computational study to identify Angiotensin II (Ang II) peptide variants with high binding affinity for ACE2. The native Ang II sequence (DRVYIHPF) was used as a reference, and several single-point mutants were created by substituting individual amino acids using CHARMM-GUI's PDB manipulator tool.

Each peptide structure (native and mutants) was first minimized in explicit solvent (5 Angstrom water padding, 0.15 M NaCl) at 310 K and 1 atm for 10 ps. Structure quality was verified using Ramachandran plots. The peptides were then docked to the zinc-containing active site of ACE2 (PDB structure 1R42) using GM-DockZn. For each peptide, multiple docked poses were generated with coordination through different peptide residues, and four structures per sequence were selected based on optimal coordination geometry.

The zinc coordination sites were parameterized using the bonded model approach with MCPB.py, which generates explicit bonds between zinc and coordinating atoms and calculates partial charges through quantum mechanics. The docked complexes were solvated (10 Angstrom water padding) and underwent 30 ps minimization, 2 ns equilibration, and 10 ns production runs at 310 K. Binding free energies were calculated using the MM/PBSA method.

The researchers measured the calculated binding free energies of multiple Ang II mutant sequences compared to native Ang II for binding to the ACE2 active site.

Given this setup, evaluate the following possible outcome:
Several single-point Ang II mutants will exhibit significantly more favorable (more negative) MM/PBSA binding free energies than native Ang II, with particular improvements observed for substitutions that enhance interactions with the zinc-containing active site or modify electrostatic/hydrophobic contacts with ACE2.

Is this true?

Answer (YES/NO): NO